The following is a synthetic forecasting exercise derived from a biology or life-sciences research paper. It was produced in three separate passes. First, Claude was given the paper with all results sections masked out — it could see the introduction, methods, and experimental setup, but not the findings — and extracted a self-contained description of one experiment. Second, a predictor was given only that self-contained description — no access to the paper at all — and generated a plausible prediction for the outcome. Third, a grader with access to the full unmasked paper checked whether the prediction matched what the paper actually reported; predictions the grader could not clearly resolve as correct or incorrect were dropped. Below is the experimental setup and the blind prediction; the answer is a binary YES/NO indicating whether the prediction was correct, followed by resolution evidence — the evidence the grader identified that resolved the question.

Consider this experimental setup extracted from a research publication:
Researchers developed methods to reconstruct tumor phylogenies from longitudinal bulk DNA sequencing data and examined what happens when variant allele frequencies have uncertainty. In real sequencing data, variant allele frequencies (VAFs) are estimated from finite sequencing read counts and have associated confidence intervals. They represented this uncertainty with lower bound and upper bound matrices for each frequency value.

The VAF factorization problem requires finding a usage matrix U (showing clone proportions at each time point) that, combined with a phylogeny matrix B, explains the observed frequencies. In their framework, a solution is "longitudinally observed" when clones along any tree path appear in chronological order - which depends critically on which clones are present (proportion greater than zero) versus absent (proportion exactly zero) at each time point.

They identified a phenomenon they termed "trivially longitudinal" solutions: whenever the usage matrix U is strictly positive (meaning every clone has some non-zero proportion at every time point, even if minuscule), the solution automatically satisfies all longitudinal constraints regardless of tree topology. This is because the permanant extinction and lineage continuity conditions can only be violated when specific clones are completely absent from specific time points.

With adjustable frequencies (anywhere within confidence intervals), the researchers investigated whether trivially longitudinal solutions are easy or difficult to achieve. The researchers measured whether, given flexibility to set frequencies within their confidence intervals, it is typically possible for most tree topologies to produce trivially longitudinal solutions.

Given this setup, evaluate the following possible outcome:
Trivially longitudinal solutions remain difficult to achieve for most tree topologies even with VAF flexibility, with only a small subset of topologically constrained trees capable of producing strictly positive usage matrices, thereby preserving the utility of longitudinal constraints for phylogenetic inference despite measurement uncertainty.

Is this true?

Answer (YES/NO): NO